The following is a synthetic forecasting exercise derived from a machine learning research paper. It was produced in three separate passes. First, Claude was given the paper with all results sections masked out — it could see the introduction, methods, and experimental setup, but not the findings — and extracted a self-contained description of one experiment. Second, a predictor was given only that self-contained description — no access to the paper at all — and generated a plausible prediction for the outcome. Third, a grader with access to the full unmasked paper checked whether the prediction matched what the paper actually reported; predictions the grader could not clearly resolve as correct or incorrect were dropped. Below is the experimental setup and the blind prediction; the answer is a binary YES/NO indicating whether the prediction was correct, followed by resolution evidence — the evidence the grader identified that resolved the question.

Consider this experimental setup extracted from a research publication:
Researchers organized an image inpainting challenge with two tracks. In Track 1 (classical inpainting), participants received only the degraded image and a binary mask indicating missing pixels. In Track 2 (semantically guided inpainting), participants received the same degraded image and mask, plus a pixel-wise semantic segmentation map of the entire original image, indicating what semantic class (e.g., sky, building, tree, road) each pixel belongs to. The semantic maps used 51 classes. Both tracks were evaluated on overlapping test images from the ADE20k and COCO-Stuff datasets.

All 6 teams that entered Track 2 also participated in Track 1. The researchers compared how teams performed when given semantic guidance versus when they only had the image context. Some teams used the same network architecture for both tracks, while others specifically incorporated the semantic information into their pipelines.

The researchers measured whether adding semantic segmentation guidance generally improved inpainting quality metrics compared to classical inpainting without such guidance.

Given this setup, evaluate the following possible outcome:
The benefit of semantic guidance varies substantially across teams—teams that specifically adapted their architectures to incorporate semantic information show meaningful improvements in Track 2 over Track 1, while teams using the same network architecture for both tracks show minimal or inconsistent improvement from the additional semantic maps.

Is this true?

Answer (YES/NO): NO